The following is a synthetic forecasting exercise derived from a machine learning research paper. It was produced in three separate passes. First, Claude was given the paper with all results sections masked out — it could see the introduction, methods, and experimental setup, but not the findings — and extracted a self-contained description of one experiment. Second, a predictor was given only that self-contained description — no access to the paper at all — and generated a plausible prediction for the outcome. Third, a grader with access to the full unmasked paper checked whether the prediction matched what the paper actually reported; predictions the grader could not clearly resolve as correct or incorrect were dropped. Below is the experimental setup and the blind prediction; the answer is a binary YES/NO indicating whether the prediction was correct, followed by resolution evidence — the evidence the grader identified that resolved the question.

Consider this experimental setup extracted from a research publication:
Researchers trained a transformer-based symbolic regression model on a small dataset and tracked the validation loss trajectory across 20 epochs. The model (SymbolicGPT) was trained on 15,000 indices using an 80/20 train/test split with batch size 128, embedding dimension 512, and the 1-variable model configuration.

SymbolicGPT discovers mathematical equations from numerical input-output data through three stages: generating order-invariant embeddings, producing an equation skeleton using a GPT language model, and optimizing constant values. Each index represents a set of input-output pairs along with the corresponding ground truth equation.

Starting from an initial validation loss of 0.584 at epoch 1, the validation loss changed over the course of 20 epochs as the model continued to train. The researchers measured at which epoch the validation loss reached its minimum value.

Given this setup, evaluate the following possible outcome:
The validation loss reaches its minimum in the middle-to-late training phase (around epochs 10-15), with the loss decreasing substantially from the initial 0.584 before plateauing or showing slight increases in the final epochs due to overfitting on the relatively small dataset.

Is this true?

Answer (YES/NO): NO